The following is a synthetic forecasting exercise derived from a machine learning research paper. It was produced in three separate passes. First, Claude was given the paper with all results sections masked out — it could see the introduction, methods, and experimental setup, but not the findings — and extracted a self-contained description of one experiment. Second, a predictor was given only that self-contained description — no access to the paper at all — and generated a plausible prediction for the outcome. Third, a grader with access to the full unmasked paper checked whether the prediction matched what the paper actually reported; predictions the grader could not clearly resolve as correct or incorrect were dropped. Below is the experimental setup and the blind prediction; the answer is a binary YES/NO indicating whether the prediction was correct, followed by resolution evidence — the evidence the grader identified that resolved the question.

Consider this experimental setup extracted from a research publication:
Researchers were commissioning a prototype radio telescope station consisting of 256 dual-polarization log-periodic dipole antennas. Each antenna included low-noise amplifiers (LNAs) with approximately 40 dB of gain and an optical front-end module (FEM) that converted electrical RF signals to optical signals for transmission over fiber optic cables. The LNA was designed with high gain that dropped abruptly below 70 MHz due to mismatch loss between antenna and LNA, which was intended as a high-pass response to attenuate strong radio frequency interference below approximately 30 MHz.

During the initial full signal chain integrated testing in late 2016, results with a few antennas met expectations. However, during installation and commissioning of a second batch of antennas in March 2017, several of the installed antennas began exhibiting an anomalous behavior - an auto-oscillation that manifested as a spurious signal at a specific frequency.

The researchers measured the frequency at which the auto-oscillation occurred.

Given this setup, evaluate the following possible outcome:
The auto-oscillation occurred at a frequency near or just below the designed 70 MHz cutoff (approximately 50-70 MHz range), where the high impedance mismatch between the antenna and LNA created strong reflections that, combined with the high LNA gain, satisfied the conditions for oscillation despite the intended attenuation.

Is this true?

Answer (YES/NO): YES